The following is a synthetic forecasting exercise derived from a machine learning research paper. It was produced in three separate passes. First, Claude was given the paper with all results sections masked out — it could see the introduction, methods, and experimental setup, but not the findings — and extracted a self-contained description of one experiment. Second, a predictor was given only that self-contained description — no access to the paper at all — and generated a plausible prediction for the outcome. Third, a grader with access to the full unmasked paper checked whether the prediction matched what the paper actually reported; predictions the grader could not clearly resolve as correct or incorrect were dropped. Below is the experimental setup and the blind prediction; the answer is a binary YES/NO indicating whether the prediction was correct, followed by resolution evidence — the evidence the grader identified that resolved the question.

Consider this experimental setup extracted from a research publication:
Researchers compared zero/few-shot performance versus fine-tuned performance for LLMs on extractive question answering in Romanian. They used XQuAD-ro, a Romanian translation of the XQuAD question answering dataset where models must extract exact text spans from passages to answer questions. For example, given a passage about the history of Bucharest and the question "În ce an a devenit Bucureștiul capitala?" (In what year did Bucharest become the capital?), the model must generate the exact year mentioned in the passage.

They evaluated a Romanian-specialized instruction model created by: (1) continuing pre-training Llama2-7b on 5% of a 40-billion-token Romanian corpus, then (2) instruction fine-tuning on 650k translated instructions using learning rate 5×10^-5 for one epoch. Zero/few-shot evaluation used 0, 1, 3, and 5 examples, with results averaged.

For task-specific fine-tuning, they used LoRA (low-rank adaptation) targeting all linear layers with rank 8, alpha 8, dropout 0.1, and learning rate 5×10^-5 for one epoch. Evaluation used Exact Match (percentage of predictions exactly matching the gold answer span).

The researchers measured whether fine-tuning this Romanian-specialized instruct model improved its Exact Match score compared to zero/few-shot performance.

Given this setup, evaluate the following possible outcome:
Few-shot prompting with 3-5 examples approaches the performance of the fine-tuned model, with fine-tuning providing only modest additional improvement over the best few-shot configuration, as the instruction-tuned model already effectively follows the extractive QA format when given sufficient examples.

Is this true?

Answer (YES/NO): NO